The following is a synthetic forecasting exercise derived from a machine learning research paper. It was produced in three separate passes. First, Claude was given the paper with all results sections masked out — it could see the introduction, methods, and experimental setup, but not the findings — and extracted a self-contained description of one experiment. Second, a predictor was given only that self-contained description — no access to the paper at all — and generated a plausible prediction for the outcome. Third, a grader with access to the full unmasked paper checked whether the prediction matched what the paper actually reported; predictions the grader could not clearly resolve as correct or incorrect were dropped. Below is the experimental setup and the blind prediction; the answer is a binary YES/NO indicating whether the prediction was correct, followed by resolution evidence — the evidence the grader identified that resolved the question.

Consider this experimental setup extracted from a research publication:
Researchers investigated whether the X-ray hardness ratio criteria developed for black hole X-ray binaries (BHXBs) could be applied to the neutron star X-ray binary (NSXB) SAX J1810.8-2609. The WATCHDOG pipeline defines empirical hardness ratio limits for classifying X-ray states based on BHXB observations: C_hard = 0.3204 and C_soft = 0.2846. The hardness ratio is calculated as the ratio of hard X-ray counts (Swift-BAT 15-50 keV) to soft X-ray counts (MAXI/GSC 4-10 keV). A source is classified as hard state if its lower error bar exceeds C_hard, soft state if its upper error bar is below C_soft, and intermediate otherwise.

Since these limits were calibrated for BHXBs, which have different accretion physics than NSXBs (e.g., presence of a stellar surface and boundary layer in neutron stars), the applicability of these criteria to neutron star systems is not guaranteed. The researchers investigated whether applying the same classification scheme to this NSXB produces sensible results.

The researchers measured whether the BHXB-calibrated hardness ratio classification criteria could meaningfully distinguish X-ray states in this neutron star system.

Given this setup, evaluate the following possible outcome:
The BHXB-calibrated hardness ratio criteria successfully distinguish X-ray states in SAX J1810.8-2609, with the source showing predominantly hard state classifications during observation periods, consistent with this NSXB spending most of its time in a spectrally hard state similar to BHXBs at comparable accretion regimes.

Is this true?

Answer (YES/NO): YES